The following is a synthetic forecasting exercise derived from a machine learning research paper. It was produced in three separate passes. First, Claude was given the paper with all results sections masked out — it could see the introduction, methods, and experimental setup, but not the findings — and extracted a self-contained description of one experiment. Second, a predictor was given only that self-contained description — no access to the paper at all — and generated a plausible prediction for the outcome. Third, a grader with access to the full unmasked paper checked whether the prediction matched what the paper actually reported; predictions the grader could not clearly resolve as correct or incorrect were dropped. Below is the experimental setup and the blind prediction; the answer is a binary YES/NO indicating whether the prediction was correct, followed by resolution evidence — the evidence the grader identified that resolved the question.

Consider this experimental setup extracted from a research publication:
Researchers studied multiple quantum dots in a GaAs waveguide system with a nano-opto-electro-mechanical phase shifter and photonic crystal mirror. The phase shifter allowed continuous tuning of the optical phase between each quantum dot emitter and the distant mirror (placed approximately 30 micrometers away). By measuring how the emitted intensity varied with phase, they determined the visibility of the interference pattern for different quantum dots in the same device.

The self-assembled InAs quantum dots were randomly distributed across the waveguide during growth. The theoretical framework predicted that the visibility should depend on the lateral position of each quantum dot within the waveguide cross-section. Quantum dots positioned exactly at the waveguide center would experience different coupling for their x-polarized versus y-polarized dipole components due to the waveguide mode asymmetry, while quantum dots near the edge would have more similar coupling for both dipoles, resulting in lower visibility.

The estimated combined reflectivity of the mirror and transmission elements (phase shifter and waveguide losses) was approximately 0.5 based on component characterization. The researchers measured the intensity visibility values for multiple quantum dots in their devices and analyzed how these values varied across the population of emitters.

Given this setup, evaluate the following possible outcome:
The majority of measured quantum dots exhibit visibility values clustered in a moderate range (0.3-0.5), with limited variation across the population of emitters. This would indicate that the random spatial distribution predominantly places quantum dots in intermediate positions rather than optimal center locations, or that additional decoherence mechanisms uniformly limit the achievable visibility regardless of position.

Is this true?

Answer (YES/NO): NO